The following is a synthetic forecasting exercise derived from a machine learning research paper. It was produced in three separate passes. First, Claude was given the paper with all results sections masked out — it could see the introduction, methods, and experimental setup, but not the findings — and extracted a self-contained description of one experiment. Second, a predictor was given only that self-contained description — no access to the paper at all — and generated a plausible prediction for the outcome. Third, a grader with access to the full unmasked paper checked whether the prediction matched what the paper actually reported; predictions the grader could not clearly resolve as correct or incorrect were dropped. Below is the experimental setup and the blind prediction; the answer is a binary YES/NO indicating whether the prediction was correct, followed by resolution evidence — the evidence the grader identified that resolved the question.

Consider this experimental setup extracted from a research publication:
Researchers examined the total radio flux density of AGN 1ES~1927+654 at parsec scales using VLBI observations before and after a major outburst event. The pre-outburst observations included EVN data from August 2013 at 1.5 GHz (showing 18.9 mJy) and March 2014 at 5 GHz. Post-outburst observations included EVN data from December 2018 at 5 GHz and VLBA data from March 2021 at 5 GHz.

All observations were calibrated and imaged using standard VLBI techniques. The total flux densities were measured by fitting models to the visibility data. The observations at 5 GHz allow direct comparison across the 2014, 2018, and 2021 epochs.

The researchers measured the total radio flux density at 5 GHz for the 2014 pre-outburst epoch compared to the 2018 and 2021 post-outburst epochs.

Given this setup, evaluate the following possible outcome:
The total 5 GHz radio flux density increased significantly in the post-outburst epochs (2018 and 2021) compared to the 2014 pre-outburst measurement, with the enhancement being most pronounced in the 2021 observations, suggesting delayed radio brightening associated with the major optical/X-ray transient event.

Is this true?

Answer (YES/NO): NO